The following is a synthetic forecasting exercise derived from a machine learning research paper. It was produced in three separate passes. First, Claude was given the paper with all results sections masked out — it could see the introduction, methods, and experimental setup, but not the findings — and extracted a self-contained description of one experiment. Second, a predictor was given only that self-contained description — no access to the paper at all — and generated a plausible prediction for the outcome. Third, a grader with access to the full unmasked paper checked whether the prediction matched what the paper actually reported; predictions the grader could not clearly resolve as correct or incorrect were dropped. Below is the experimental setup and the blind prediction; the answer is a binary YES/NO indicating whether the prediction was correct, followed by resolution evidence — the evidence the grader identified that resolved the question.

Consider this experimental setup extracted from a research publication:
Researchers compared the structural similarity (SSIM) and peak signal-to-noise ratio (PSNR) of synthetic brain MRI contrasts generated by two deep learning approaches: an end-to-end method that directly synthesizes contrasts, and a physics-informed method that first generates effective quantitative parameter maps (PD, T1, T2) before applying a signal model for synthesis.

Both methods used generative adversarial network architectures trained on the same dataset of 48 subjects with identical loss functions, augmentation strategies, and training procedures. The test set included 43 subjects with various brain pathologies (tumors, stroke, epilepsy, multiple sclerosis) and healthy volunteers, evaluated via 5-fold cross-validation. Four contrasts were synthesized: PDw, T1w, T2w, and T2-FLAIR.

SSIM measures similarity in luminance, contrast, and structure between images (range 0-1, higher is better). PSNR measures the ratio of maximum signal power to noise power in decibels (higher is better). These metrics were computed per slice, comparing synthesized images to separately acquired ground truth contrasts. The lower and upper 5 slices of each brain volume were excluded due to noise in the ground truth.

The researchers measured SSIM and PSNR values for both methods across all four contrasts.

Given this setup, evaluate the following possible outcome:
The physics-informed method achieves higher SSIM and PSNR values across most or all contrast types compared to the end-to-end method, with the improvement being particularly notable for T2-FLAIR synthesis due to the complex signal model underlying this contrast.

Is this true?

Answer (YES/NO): NO